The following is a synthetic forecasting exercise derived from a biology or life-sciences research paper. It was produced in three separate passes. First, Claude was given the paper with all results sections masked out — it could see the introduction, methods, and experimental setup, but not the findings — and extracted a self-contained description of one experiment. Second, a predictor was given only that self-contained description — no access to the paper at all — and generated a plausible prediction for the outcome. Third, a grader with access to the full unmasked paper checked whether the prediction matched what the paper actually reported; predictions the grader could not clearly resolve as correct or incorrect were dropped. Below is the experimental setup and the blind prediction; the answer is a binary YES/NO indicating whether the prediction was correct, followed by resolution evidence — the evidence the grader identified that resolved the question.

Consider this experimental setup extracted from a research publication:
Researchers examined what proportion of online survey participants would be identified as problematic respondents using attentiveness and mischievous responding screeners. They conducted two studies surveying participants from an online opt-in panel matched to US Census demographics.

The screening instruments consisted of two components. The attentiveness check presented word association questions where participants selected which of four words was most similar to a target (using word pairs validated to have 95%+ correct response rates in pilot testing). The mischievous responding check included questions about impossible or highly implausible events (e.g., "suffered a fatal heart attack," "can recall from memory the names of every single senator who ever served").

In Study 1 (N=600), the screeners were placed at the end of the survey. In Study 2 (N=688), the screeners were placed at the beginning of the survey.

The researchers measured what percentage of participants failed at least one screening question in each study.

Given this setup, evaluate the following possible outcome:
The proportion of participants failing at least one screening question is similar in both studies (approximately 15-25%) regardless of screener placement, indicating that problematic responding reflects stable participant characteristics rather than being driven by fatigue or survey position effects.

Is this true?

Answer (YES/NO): NO